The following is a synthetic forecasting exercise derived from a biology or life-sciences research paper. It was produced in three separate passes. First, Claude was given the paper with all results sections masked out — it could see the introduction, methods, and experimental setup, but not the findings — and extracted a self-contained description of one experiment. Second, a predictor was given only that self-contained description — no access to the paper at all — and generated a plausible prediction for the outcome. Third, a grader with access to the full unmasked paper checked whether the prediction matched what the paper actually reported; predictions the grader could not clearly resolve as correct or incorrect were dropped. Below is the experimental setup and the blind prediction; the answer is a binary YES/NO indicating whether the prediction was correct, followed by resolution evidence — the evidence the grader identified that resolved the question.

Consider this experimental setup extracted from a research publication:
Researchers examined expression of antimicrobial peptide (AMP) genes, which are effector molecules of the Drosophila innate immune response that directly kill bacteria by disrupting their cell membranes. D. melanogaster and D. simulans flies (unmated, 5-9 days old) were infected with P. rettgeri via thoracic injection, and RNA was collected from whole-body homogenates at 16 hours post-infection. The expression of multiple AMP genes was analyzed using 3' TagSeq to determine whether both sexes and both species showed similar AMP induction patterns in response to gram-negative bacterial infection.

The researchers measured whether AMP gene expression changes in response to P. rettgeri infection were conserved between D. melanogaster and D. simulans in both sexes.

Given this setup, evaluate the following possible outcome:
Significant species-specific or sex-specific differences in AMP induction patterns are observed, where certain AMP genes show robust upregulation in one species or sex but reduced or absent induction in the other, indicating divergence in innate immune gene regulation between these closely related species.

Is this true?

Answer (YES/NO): NO